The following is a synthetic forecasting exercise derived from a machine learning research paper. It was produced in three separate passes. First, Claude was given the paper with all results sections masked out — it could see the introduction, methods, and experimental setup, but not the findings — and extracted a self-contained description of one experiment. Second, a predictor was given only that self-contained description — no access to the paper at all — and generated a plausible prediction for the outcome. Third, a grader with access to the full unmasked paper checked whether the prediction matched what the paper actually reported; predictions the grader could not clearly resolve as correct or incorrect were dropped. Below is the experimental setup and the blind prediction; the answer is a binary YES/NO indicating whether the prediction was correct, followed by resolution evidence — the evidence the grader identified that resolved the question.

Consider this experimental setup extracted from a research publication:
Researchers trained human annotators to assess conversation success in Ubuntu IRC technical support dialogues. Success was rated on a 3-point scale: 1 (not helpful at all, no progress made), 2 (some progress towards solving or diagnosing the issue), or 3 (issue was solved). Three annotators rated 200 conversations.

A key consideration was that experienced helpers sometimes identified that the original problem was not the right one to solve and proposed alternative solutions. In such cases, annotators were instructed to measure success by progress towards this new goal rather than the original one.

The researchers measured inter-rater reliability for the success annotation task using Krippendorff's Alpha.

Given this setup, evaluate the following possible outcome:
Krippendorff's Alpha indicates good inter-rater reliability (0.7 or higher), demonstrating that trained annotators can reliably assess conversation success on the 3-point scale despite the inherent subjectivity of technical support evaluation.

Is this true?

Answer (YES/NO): NO